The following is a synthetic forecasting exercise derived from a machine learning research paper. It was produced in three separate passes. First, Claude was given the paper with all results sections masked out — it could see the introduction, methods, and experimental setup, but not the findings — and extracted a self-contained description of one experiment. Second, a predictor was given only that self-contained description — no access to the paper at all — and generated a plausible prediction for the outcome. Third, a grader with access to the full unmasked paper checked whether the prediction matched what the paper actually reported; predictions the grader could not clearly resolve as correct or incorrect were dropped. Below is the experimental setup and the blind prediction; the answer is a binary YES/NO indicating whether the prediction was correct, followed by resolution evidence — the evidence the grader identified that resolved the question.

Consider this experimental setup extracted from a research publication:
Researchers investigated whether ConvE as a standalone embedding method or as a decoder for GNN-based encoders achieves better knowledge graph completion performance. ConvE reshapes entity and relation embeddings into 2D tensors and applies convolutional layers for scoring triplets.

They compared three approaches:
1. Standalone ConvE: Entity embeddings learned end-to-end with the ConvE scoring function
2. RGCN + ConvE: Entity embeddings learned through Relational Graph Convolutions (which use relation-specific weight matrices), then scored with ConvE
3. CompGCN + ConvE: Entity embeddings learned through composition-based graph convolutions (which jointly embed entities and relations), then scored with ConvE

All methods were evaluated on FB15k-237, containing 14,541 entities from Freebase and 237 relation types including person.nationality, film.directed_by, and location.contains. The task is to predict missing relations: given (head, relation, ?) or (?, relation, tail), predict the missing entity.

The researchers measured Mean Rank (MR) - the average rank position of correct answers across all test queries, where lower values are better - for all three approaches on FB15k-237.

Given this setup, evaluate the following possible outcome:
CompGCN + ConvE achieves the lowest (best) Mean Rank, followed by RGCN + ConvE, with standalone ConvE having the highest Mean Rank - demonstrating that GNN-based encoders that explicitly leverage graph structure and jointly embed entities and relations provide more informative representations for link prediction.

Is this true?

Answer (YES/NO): NO